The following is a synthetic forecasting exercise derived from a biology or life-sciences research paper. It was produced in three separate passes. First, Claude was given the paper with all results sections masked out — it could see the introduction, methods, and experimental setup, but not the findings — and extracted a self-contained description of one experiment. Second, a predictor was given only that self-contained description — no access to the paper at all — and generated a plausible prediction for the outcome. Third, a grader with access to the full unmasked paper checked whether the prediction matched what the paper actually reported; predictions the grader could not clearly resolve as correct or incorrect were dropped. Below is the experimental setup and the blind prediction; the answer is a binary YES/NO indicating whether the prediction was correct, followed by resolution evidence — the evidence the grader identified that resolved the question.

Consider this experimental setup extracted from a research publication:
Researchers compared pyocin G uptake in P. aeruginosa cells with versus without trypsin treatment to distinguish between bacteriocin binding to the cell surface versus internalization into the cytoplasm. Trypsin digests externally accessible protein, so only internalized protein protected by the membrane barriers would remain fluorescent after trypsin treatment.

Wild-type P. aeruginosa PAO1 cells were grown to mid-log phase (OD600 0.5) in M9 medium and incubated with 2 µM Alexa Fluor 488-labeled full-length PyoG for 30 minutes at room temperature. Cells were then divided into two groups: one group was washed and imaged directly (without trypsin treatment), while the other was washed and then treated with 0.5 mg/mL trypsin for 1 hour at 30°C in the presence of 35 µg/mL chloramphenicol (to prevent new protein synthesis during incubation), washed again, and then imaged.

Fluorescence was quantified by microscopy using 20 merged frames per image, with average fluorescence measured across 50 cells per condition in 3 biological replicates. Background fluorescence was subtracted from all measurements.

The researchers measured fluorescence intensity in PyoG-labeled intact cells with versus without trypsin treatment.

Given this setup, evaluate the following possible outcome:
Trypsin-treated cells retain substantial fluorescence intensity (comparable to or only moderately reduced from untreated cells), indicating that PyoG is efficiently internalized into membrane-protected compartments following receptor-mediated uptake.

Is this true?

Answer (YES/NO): YES